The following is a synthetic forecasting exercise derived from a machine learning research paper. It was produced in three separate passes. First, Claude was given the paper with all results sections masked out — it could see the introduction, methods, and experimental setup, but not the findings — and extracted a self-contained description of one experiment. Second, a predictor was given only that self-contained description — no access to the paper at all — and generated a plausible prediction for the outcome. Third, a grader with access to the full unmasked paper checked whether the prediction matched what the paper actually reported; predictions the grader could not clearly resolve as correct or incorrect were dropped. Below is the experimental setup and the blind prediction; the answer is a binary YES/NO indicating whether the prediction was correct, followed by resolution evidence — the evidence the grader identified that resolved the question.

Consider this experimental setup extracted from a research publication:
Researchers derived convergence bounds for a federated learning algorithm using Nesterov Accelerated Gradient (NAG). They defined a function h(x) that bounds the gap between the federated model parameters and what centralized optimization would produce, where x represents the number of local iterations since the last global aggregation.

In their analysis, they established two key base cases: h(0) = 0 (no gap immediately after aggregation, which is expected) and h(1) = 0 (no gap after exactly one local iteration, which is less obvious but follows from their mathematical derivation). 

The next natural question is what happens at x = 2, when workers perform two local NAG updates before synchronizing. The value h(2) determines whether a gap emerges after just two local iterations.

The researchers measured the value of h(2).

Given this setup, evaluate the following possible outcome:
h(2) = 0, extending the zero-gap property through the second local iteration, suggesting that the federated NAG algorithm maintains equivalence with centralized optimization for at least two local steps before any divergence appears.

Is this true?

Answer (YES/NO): NO